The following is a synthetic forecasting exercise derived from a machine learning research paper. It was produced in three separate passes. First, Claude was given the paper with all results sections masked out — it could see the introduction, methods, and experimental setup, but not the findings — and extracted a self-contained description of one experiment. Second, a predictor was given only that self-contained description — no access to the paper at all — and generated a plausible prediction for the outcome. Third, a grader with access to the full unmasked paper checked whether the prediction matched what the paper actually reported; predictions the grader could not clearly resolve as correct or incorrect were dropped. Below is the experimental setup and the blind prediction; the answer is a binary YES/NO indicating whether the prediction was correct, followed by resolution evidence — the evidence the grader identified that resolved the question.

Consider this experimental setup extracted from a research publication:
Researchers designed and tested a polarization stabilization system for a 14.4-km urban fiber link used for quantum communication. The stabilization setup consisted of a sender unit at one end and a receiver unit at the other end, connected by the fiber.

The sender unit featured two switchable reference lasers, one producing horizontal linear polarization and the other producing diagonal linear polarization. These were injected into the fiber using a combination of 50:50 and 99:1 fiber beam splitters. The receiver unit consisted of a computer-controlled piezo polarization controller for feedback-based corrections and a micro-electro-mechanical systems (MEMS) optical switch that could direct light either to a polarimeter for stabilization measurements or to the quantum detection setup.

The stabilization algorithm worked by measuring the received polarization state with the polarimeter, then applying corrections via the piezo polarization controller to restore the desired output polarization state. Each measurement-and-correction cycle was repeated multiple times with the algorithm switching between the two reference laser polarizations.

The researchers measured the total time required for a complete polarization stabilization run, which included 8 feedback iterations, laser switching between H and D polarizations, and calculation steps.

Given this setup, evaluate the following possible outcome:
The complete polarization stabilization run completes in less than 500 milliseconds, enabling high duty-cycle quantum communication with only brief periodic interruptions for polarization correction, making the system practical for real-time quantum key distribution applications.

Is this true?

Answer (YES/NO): NO